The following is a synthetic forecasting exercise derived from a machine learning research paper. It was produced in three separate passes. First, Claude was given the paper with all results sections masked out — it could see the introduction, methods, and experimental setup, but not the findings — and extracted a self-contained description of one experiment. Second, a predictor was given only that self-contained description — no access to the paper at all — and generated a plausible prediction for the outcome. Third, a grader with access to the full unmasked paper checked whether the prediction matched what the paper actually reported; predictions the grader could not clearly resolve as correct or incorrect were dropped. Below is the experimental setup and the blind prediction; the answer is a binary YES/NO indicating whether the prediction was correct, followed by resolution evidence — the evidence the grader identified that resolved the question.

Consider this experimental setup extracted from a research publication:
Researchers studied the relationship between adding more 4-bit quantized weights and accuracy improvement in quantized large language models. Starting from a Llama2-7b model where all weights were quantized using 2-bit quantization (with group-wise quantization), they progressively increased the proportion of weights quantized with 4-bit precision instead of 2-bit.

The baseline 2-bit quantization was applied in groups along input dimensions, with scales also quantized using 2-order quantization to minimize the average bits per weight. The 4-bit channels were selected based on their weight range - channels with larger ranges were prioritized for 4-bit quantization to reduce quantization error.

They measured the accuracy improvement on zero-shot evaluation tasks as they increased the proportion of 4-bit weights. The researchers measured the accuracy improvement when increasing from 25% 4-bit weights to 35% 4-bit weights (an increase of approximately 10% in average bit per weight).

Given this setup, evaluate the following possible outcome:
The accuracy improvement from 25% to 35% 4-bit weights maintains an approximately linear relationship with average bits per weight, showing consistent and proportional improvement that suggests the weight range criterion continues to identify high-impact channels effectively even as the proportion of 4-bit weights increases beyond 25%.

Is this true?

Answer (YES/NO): NO